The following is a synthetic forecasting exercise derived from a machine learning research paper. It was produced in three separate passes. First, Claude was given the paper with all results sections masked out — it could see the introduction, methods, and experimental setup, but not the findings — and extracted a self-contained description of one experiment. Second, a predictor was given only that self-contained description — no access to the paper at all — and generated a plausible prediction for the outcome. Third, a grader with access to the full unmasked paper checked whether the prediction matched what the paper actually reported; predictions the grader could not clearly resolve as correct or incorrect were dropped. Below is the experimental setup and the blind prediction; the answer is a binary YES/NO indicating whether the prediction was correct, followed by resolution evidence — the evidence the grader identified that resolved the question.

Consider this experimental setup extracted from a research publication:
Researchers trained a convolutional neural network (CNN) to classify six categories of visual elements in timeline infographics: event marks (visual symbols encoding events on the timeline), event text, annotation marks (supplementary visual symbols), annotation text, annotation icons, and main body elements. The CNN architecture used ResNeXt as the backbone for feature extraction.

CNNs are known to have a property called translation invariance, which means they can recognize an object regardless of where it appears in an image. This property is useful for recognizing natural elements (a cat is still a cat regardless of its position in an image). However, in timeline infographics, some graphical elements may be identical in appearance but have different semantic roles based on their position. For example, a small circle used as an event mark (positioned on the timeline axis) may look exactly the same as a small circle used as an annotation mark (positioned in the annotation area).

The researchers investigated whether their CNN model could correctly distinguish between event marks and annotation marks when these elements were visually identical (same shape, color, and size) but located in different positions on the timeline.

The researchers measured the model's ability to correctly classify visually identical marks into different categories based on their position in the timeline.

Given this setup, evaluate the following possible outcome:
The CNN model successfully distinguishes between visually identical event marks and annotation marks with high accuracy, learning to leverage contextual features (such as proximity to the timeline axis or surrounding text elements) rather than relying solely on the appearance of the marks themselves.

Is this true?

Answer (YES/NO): NO